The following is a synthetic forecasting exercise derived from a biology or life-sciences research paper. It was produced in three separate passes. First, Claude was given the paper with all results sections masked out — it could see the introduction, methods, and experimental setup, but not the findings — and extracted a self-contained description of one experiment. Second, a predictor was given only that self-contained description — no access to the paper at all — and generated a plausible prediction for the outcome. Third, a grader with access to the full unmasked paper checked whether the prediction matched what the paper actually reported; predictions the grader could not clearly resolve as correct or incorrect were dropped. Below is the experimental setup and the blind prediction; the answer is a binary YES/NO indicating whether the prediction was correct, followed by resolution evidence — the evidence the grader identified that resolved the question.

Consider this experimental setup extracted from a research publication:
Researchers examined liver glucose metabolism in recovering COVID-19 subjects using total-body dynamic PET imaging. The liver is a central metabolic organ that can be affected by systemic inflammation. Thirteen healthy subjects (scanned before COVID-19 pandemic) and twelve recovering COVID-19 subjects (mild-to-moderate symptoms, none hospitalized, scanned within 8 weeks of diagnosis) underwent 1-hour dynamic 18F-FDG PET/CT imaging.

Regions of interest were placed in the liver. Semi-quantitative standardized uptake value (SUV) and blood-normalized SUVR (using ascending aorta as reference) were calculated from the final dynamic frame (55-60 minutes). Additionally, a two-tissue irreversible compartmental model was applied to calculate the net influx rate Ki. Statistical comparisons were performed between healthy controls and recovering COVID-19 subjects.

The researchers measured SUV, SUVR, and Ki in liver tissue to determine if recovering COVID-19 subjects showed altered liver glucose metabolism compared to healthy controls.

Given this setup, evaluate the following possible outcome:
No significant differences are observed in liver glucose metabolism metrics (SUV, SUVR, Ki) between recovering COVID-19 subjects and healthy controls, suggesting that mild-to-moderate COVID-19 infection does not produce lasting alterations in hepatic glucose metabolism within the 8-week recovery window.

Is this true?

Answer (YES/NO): YES